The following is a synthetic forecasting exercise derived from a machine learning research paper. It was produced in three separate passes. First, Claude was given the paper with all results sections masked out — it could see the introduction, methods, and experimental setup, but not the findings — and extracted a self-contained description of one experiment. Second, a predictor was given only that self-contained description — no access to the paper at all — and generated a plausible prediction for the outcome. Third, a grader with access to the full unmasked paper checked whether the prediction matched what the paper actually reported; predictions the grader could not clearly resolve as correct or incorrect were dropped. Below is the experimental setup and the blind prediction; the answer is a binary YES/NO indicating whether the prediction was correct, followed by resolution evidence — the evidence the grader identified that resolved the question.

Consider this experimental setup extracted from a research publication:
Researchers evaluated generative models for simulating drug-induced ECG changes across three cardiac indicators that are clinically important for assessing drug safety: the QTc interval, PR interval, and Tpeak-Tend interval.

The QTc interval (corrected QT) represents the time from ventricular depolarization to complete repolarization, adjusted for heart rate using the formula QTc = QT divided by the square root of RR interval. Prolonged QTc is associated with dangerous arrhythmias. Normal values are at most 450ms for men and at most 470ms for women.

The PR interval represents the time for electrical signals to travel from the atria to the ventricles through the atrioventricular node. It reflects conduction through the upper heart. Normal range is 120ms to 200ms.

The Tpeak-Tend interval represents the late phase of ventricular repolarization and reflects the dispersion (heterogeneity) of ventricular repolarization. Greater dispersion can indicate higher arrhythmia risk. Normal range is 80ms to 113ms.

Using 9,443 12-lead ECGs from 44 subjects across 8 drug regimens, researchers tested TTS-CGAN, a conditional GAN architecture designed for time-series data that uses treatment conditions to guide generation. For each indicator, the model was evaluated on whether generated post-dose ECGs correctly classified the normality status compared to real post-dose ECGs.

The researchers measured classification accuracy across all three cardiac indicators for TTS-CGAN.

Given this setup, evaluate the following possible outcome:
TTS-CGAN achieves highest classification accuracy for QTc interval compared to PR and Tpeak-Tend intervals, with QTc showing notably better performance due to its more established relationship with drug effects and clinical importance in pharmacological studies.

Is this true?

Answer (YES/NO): NO